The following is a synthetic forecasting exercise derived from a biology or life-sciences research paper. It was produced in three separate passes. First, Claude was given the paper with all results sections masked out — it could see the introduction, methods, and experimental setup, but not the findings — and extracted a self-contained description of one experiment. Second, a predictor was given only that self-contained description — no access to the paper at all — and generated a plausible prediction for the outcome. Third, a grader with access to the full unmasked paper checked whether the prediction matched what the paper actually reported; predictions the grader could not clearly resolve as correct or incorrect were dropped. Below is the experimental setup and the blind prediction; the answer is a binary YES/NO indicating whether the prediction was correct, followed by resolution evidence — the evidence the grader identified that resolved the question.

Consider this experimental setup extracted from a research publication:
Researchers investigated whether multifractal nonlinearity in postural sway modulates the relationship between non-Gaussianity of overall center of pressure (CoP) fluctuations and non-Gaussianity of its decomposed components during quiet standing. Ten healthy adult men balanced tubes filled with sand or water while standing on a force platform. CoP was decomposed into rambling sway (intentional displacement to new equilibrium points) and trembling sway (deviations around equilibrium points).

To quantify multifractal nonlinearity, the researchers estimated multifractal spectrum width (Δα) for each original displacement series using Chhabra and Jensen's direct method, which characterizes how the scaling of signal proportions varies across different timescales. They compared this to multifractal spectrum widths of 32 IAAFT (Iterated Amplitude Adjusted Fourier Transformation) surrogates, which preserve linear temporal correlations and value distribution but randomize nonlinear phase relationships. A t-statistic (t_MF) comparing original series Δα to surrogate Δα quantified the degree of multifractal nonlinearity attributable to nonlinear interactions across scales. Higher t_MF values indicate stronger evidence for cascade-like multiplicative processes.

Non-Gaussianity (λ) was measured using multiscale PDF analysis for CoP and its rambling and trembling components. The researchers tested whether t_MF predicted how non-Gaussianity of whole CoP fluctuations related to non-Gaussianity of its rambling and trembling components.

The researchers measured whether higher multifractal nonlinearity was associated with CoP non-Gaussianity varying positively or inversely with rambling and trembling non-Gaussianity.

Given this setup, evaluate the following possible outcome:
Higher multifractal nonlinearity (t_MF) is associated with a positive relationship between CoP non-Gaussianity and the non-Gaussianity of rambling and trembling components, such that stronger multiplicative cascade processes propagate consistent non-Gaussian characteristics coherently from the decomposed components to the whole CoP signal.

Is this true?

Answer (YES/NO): NO